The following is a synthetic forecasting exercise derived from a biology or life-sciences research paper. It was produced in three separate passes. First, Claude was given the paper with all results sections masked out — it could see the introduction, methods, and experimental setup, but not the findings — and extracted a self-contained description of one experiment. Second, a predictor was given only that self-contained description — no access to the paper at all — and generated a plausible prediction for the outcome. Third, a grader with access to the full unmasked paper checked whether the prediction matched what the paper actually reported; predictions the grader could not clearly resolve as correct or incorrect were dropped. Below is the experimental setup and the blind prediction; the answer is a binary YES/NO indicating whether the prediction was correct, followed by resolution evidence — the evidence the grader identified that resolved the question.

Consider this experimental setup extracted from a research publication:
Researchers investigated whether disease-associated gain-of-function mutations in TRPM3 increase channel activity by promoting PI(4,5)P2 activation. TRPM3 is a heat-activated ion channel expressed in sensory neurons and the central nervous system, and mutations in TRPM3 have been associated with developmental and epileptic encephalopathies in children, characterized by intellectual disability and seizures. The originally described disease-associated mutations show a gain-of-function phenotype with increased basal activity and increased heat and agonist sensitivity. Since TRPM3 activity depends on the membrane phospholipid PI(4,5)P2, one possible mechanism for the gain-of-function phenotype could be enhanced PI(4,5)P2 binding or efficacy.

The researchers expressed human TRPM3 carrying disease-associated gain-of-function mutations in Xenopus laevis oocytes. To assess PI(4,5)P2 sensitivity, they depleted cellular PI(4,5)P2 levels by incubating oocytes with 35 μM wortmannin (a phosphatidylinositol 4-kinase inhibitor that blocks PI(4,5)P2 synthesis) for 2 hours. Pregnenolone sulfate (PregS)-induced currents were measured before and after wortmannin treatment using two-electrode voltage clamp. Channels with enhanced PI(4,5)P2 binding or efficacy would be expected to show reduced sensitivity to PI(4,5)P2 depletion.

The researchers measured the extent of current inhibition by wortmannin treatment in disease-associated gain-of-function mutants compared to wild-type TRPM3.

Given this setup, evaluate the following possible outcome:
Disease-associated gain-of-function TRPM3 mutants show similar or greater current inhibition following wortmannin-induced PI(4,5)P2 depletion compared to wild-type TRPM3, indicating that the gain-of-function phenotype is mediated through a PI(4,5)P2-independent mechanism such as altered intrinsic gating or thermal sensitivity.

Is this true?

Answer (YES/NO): YES